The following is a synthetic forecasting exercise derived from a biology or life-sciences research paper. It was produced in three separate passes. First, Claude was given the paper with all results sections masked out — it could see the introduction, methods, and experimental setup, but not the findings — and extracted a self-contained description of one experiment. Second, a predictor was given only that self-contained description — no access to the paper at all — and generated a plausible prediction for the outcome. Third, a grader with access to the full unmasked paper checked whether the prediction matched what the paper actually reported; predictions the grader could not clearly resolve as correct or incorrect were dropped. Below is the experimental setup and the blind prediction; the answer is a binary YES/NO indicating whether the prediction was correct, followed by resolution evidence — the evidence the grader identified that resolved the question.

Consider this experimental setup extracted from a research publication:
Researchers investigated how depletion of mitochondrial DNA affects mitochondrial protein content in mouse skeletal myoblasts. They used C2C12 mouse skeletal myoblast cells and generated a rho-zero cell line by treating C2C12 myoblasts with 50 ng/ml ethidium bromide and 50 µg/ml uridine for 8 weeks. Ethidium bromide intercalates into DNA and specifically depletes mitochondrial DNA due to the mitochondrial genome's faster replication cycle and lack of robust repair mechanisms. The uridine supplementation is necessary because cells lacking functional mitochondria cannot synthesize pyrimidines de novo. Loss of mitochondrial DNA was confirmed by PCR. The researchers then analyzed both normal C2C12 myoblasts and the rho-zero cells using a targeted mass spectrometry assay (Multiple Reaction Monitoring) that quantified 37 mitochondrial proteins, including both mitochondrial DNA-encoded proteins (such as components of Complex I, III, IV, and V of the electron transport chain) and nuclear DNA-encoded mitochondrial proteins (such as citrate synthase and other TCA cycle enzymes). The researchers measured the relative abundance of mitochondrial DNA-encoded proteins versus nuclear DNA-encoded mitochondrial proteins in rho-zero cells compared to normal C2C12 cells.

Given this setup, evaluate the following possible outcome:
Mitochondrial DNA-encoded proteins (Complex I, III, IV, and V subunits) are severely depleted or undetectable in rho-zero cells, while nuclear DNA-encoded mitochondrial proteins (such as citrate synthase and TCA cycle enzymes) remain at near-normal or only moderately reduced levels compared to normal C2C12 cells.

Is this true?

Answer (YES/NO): NO